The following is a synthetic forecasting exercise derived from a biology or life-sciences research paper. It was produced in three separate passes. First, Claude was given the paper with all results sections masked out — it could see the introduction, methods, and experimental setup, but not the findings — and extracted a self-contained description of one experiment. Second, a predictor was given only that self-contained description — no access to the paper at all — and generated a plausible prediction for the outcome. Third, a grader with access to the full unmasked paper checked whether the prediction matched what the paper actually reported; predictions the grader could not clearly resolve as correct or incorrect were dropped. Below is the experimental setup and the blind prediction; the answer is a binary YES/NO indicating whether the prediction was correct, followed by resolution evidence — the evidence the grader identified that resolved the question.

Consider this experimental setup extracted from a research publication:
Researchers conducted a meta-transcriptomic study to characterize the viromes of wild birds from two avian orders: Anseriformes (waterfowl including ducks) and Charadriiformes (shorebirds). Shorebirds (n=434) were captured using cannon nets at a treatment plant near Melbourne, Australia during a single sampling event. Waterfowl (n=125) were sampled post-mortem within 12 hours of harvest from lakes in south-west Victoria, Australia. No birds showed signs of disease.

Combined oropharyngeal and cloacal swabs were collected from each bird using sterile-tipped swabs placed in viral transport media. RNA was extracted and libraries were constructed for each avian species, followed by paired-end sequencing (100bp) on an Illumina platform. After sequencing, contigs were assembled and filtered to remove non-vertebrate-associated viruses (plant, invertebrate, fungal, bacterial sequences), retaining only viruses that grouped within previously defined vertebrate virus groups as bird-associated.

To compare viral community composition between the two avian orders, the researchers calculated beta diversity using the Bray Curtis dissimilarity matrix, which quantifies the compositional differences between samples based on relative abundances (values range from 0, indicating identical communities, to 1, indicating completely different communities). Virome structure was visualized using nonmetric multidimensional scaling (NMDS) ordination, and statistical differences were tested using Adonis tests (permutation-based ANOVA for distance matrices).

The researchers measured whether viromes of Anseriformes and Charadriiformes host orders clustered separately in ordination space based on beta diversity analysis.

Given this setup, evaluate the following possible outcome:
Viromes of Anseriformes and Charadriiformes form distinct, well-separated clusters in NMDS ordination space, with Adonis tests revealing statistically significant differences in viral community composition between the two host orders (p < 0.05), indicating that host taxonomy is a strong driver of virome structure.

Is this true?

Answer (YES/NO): NO